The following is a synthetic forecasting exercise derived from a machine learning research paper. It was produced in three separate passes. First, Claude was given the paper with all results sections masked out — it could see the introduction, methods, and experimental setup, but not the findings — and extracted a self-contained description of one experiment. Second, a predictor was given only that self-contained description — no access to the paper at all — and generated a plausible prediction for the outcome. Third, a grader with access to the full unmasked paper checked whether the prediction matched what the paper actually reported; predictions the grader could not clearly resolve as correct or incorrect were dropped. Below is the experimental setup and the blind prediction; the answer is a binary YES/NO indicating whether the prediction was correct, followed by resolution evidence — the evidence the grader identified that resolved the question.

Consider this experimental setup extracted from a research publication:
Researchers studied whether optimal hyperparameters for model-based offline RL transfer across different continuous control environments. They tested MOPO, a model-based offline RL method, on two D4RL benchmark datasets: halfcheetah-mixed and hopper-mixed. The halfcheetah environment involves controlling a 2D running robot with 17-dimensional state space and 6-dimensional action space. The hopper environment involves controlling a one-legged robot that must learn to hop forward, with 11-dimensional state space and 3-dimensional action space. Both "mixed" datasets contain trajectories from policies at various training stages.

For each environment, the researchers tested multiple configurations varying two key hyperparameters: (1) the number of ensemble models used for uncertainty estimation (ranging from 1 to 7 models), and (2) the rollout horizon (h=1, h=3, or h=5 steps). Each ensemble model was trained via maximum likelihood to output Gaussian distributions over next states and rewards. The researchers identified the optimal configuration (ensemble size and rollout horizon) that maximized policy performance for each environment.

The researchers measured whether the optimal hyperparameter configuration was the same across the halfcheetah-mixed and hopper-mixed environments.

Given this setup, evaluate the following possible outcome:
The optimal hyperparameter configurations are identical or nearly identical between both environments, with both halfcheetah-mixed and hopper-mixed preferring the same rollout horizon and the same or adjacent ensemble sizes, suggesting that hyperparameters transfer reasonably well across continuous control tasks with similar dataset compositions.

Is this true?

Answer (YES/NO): NO